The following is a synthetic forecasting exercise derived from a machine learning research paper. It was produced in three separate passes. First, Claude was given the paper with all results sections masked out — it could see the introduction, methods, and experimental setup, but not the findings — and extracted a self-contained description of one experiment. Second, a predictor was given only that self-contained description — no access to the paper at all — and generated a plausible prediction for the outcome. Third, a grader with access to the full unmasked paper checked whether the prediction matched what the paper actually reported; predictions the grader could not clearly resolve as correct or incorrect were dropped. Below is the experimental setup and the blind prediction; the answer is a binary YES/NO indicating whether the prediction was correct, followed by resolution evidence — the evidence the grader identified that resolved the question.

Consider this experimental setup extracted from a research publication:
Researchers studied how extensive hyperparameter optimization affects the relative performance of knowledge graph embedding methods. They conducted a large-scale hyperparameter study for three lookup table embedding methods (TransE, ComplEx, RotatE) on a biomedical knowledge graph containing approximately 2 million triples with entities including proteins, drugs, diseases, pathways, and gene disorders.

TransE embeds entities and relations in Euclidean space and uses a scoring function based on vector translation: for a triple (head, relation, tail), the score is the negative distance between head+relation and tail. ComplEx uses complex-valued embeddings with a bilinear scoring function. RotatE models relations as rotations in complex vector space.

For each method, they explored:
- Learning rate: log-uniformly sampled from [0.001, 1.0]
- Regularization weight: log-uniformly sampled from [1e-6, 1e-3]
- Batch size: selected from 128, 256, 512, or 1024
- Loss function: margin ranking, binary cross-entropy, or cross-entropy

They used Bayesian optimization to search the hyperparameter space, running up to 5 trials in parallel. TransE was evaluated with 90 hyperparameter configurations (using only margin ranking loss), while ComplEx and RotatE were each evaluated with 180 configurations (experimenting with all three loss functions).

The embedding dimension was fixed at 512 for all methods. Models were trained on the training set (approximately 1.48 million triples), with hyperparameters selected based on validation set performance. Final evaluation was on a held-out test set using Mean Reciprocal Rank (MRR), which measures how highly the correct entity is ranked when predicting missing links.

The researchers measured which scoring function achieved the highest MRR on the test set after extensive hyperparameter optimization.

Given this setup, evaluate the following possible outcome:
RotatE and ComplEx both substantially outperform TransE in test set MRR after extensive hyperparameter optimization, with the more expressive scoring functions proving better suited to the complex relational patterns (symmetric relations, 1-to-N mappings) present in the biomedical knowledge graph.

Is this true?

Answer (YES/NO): YES